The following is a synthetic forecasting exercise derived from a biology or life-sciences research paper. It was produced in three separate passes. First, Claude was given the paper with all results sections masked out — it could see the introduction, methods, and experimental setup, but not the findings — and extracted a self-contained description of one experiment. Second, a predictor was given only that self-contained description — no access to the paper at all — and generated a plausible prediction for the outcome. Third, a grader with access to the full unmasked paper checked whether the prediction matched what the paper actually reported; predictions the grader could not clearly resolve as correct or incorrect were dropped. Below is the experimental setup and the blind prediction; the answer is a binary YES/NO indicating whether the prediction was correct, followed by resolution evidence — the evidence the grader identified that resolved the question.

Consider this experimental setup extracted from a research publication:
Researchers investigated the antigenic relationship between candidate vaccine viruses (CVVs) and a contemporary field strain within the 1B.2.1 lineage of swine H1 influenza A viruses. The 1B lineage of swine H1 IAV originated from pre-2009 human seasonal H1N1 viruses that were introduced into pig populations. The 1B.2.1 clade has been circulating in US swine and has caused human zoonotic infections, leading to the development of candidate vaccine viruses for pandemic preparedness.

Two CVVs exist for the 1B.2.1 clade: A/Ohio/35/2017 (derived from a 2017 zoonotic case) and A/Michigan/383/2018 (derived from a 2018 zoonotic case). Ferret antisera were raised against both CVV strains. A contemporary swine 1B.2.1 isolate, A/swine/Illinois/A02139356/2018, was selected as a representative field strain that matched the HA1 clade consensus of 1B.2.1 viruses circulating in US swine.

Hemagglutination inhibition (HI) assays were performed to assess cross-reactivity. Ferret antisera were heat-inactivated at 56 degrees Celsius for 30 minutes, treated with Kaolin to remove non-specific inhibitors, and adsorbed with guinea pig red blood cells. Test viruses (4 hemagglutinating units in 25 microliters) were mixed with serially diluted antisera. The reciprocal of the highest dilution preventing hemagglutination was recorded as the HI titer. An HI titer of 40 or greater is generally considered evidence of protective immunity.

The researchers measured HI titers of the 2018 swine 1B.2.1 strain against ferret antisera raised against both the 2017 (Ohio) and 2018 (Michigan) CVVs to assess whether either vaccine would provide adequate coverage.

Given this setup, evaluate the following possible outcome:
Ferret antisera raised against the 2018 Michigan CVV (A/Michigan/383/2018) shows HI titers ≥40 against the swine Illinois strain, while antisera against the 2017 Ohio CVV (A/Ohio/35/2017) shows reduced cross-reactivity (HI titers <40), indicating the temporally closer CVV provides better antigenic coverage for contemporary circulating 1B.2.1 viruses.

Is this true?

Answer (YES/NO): NO